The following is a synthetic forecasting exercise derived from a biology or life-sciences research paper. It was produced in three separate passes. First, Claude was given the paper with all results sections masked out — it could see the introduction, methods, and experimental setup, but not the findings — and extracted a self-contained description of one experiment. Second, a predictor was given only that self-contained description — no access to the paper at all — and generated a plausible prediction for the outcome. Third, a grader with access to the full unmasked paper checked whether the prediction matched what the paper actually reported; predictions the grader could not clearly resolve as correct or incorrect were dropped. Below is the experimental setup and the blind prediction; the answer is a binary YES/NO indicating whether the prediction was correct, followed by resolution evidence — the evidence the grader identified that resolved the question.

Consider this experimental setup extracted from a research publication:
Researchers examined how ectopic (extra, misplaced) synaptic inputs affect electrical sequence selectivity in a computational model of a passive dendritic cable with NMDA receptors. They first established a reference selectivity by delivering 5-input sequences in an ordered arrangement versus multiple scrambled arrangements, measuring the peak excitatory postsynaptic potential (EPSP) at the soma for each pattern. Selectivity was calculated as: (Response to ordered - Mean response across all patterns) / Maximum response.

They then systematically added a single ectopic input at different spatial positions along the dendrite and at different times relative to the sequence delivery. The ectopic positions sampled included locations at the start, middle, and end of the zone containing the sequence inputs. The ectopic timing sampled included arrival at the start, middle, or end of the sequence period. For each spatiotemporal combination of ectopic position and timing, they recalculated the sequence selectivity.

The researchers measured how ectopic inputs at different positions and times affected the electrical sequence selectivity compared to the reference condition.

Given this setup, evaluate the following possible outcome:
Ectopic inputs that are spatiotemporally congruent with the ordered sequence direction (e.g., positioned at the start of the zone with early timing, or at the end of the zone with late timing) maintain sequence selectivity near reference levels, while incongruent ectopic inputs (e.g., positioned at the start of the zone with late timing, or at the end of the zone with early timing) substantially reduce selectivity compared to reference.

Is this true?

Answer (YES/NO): NO